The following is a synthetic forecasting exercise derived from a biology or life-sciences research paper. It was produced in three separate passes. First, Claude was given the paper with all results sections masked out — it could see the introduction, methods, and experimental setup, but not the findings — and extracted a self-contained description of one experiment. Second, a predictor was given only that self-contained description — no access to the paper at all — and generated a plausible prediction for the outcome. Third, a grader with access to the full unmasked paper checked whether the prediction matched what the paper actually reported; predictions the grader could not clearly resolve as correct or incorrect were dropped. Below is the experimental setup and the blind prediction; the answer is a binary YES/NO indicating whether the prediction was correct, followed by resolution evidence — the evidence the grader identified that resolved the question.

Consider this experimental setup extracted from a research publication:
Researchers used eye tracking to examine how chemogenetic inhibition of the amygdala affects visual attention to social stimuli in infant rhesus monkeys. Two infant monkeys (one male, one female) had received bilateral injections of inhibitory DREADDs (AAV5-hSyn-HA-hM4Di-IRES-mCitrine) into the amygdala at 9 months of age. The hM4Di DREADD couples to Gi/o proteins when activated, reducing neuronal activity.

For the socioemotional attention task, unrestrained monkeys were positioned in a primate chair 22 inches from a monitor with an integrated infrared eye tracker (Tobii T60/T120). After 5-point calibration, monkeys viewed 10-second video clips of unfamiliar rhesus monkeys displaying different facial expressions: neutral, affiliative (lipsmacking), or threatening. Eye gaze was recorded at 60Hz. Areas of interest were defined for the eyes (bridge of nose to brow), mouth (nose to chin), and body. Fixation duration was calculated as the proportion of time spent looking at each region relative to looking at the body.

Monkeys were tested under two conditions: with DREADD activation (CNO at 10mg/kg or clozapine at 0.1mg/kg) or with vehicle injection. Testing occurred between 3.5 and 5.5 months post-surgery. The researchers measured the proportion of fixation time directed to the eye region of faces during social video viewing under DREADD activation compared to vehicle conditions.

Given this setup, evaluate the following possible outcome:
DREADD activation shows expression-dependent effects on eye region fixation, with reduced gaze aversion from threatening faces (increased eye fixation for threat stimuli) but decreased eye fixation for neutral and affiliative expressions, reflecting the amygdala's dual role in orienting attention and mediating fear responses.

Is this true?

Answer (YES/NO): NO